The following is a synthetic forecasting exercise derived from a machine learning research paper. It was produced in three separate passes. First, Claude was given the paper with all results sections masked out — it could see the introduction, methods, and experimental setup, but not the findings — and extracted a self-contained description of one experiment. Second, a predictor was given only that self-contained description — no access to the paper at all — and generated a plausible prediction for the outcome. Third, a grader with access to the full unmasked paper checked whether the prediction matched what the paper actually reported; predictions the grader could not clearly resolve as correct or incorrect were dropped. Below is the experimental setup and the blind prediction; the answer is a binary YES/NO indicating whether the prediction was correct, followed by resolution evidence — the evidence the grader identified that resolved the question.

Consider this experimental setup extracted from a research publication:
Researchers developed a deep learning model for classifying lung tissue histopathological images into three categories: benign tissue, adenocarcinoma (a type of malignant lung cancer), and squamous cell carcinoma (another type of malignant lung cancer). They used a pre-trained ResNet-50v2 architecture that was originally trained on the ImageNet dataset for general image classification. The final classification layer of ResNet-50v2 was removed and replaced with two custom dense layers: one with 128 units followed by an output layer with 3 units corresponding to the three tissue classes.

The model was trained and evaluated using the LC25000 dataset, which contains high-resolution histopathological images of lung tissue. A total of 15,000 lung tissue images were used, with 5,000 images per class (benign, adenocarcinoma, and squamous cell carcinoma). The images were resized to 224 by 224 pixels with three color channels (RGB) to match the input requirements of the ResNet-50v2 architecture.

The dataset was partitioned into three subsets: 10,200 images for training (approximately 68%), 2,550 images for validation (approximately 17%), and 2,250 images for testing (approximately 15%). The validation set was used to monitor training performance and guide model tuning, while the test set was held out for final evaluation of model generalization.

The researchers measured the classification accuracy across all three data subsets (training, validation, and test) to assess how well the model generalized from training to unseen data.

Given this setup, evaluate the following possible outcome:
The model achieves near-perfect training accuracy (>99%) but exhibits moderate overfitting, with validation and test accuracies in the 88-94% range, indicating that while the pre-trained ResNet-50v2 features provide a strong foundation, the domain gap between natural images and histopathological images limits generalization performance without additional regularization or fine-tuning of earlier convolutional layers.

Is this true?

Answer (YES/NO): NO